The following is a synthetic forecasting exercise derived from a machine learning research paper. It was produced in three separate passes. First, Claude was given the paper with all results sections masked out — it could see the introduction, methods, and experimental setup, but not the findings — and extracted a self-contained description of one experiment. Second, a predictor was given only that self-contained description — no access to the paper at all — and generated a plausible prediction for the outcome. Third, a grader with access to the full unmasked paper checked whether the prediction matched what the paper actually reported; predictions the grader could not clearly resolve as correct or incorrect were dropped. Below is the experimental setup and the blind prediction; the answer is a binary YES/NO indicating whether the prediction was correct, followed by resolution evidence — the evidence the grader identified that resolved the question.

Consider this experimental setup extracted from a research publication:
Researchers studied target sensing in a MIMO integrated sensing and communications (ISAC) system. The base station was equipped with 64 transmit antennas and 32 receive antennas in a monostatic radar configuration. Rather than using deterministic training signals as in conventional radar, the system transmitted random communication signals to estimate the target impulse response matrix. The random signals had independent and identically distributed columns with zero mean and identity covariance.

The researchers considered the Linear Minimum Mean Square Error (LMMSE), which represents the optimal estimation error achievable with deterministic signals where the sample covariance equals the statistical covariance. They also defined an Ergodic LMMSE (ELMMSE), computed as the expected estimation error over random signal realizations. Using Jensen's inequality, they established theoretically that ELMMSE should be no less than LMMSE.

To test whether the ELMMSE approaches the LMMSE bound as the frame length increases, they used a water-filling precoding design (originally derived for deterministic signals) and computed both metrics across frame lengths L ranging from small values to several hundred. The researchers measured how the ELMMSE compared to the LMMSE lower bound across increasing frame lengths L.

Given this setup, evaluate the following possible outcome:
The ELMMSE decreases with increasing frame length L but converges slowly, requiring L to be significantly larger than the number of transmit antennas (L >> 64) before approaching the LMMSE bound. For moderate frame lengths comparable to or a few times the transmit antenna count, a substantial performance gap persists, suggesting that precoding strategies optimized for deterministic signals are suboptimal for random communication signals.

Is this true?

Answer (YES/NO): YES